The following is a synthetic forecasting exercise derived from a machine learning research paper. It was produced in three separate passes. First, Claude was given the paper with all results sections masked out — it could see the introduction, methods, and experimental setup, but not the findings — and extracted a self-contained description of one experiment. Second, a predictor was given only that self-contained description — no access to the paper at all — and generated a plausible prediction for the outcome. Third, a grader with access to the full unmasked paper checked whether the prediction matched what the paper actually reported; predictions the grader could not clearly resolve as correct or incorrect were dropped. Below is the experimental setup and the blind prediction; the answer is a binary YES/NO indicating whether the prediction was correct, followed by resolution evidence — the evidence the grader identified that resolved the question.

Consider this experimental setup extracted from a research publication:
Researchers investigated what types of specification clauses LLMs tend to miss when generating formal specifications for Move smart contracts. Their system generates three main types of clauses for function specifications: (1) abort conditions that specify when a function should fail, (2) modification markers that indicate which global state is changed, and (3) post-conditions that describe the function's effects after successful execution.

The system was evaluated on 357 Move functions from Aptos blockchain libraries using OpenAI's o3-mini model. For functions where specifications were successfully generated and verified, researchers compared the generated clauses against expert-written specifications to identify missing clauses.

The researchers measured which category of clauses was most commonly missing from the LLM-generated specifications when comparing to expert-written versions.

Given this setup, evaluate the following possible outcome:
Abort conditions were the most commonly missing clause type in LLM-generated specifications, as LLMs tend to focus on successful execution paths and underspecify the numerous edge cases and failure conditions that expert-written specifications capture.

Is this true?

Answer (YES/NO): YES